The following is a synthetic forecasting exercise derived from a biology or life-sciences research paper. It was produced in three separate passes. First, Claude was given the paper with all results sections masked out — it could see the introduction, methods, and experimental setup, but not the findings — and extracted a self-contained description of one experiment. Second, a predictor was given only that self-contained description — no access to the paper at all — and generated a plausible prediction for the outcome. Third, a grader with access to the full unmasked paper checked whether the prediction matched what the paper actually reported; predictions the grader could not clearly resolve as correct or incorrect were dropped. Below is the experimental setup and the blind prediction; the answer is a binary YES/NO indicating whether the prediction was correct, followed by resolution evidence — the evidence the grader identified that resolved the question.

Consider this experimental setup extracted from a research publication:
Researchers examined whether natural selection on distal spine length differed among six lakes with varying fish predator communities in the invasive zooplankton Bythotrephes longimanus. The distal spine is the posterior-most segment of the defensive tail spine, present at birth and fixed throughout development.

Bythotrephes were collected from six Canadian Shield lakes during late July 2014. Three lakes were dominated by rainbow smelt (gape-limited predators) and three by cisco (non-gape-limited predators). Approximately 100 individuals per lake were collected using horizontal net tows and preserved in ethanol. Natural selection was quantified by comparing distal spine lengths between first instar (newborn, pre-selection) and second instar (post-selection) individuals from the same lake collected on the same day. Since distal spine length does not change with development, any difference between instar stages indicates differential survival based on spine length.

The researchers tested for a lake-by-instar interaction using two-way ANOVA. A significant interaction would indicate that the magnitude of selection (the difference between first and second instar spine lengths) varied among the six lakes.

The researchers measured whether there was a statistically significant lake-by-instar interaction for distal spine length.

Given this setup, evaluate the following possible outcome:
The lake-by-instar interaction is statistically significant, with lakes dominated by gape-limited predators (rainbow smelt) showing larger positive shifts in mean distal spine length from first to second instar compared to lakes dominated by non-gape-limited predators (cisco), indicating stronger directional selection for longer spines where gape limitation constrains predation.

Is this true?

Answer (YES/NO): NO